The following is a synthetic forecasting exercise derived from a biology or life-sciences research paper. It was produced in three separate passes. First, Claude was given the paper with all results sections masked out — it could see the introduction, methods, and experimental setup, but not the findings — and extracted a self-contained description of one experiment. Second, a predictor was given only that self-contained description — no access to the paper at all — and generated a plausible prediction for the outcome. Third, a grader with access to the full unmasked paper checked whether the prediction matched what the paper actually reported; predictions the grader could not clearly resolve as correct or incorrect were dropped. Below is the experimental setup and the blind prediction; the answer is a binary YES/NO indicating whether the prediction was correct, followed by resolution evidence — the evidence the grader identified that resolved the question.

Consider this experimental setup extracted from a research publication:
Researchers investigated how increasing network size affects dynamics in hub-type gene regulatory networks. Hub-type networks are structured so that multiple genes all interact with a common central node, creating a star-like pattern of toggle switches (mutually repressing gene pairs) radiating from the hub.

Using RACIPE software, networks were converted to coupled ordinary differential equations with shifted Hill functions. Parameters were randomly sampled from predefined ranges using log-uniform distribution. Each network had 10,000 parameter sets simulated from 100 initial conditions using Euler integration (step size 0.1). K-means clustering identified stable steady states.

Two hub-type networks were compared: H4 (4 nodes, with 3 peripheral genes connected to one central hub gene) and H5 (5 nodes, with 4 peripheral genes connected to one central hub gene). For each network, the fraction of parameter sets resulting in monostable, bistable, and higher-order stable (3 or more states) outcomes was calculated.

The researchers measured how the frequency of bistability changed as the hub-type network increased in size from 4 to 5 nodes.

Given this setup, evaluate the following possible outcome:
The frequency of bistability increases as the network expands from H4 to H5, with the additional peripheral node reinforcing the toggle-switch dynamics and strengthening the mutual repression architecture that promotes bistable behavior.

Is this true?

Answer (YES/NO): YES